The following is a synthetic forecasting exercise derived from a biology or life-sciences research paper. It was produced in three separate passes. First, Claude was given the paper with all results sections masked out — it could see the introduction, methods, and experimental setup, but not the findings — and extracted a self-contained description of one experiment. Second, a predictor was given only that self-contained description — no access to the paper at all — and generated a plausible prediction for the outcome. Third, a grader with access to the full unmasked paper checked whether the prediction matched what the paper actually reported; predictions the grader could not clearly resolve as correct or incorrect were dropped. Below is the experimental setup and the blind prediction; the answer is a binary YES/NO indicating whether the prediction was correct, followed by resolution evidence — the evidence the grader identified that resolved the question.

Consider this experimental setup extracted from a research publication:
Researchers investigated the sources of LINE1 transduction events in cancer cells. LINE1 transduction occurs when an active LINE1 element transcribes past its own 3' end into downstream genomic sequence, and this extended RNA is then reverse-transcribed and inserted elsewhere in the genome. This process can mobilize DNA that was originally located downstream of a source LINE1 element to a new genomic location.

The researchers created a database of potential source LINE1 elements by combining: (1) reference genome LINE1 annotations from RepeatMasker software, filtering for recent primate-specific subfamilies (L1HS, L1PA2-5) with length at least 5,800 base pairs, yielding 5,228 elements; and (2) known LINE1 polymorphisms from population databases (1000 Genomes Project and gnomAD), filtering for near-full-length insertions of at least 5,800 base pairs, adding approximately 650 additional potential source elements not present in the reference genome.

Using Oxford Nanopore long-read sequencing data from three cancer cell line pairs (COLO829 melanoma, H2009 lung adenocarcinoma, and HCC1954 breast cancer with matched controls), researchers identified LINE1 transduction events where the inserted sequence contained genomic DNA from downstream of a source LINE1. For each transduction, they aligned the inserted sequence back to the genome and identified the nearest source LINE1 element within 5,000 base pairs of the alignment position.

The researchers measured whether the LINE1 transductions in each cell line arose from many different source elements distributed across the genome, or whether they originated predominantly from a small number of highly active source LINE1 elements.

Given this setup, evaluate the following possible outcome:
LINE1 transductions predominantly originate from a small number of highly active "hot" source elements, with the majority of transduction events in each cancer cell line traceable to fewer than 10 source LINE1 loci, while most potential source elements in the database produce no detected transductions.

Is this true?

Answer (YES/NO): NO